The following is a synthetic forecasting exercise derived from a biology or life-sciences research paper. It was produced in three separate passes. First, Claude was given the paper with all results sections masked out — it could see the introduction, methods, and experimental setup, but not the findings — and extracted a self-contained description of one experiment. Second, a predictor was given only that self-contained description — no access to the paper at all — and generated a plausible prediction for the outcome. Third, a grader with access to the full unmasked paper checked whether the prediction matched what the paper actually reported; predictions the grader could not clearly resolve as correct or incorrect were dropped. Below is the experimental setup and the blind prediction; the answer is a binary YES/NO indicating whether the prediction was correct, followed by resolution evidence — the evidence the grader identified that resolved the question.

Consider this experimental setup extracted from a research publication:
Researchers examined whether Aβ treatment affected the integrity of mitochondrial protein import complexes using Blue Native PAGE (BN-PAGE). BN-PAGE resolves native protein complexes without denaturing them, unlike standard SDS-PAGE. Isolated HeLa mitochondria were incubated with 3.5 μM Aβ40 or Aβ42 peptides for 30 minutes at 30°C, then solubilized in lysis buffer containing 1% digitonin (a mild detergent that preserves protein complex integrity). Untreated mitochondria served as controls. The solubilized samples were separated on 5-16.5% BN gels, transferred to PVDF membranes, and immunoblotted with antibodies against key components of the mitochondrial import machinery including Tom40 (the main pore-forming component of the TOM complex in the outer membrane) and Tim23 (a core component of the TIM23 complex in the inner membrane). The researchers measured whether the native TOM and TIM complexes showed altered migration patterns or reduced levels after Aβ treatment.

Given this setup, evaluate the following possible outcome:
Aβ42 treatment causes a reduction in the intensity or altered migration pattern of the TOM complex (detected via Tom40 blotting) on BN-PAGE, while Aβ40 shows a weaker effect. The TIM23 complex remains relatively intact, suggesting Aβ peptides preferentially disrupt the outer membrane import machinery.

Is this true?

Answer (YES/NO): NO